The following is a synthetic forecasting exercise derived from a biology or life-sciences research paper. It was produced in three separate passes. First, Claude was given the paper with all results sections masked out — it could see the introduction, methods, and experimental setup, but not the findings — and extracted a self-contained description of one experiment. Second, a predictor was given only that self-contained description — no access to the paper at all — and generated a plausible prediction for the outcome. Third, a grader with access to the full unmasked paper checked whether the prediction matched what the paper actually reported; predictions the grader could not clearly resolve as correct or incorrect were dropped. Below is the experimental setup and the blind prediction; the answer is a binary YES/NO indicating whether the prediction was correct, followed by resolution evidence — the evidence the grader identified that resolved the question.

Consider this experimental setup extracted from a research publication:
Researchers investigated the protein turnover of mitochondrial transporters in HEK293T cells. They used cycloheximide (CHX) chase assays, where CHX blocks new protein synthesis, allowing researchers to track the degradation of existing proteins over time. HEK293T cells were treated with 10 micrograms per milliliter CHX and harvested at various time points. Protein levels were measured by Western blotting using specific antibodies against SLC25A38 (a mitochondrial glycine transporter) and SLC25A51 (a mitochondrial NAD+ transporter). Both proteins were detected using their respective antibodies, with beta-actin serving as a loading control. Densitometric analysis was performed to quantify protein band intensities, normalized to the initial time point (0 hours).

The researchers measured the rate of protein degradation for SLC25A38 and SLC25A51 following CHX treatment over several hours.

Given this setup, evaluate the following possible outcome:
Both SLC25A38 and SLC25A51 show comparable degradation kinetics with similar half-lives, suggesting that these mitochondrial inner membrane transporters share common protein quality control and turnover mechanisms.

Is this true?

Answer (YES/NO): NO